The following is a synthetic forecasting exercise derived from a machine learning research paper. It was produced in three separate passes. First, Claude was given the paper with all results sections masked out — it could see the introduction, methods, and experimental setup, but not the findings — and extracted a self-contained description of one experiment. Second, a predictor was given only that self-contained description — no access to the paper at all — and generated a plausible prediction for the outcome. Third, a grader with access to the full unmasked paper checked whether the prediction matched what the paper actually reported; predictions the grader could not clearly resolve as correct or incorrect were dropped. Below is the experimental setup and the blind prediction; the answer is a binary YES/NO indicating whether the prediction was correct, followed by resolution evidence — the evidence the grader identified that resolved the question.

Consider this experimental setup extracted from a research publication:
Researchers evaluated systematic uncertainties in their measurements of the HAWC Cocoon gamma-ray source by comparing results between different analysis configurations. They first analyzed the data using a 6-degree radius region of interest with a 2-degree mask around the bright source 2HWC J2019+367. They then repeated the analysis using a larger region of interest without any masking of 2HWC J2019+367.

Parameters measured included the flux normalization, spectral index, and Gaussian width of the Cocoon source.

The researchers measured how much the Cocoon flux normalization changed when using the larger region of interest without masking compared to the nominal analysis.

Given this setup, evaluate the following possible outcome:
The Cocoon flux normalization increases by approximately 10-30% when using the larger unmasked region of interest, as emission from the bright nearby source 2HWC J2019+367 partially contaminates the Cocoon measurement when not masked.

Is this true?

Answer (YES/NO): NO